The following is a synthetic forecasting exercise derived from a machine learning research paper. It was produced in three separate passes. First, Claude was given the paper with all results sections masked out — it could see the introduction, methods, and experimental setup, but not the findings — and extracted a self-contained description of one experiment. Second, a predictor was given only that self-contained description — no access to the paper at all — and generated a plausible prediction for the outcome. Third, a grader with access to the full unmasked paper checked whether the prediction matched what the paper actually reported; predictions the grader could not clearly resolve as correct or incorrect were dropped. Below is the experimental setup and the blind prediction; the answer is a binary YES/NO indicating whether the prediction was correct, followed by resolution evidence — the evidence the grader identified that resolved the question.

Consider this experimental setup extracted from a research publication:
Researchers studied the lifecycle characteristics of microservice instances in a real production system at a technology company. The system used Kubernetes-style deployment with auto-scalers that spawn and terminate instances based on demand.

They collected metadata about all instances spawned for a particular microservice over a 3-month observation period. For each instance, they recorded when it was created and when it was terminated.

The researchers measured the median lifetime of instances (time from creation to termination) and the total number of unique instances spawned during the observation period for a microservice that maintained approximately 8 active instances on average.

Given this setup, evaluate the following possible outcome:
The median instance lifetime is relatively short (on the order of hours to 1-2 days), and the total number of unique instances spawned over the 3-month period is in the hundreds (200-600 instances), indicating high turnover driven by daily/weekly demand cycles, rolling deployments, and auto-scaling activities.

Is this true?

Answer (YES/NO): NO